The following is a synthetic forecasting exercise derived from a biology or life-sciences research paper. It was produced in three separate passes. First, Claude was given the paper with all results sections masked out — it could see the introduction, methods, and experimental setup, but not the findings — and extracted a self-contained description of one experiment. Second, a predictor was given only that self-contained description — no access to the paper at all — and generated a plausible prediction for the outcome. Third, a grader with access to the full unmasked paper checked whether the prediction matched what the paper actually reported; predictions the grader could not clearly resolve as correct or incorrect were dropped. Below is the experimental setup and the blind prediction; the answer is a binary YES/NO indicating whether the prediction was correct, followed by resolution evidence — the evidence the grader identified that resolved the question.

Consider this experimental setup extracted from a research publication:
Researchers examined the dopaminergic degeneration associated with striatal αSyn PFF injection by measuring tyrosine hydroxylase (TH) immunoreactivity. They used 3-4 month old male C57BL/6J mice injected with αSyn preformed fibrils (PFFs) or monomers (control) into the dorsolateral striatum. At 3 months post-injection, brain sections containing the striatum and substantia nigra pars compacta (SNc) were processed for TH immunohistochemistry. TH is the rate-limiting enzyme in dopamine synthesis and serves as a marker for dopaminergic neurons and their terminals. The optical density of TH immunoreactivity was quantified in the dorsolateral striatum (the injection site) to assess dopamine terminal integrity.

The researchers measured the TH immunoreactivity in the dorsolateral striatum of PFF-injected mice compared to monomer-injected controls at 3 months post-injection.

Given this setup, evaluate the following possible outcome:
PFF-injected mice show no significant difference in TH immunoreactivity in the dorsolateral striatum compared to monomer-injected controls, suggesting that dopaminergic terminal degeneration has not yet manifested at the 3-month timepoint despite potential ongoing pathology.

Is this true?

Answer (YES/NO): NO